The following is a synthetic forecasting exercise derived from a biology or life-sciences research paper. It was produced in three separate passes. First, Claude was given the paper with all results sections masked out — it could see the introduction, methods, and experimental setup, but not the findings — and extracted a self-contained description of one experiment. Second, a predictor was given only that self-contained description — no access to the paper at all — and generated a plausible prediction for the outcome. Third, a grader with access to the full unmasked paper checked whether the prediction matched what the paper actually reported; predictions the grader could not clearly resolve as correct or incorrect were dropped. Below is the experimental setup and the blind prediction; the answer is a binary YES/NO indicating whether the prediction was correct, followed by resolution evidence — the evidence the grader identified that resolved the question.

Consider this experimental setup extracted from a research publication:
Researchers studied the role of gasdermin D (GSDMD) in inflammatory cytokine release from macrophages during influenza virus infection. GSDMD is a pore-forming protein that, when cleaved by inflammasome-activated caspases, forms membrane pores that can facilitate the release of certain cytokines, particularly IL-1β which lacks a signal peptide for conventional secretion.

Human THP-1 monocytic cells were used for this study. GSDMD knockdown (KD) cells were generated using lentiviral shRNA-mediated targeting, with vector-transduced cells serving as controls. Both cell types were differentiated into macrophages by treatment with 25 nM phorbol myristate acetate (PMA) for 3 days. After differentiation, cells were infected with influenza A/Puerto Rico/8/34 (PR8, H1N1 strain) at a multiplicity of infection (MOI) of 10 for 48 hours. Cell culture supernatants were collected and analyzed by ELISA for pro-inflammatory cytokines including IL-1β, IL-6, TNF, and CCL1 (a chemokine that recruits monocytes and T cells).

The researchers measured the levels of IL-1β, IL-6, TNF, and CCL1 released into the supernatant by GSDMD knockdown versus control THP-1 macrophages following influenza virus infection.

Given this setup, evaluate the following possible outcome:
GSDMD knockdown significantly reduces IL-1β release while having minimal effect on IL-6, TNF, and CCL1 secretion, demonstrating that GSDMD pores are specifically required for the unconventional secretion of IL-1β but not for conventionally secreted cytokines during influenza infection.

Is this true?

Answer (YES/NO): NO